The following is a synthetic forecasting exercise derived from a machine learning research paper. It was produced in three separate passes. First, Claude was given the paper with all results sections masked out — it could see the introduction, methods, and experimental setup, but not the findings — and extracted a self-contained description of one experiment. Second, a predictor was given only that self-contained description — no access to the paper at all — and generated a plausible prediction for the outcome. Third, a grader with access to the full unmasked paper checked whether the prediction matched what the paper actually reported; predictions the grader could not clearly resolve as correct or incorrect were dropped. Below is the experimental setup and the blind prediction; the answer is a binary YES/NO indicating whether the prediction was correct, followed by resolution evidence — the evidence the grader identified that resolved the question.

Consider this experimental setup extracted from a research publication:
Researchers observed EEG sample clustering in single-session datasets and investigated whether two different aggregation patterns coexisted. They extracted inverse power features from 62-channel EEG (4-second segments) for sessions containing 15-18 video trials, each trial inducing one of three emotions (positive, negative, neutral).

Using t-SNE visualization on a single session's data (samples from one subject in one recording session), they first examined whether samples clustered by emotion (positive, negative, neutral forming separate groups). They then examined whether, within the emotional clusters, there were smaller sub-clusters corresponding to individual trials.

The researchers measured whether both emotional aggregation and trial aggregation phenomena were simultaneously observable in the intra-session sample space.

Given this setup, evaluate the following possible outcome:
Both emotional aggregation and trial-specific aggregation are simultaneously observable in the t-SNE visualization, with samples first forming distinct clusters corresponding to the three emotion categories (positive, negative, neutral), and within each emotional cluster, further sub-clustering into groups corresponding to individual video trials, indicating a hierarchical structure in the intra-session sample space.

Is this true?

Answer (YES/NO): YES